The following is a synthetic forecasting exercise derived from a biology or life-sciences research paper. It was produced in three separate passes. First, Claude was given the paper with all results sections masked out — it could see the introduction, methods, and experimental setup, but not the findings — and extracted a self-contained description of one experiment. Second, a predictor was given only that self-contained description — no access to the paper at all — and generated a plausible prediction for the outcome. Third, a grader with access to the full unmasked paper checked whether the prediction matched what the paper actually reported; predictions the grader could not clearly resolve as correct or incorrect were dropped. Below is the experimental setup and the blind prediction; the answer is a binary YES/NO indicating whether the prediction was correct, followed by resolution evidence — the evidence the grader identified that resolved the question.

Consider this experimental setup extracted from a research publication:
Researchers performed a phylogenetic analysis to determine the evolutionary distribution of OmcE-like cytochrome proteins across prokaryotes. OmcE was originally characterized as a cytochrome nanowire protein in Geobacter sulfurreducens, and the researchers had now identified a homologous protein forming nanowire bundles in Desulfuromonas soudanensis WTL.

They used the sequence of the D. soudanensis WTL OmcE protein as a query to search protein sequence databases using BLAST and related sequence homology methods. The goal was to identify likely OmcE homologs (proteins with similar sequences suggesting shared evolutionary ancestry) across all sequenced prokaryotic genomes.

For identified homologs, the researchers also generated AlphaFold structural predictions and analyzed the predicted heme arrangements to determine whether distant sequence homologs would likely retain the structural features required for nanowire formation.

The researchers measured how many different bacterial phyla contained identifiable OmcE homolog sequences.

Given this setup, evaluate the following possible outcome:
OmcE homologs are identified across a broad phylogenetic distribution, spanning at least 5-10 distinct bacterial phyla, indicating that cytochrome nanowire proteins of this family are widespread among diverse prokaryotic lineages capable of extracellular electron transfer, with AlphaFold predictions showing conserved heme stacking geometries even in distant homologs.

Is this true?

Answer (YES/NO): YES